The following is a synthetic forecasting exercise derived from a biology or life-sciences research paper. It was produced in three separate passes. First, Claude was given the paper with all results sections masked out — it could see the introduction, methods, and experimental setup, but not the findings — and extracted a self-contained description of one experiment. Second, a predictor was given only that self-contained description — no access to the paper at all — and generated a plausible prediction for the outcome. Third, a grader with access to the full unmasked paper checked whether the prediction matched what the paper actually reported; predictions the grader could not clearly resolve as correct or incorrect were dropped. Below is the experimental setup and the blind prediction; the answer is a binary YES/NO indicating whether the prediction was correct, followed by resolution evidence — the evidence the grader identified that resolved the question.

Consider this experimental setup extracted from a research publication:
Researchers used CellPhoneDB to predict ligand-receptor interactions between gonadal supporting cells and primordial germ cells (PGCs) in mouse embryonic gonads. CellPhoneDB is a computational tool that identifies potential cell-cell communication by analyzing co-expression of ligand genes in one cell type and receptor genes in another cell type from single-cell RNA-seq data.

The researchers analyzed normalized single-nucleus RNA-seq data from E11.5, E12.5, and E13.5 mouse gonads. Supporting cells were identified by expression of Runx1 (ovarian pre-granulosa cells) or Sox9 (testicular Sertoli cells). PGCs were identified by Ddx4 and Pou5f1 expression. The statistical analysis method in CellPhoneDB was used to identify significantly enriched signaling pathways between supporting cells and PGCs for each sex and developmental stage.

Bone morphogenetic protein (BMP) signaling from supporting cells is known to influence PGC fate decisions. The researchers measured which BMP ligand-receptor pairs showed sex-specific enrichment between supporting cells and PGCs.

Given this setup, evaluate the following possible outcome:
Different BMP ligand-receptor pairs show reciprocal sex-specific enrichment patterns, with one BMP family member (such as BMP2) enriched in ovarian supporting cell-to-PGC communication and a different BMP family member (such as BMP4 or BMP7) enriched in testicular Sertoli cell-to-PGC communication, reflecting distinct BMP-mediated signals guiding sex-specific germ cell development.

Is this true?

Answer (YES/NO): NO